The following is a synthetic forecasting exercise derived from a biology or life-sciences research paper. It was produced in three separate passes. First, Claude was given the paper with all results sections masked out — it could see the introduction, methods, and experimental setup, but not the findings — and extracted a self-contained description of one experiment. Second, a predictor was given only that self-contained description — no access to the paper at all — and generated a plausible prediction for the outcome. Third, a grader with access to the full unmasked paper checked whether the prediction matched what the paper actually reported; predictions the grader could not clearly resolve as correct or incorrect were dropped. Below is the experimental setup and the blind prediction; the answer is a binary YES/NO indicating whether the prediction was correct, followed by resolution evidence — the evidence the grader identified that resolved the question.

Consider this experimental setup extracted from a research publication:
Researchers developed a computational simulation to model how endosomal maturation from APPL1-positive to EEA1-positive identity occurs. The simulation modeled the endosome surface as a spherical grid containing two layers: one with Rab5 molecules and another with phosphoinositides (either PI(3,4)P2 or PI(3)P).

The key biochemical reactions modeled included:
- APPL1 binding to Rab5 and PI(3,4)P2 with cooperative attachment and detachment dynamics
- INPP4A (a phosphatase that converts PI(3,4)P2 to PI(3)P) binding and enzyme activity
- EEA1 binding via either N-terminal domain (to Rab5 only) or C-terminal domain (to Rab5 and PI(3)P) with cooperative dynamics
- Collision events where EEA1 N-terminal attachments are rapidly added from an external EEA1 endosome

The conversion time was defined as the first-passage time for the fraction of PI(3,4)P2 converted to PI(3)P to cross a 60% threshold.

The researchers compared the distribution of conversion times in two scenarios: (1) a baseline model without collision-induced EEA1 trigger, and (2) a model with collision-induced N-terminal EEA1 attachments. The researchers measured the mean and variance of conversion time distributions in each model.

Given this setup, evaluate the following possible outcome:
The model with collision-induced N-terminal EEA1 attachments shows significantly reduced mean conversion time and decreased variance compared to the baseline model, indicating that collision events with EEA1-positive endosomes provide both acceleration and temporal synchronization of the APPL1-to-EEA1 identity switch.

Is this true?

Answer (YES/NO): YES